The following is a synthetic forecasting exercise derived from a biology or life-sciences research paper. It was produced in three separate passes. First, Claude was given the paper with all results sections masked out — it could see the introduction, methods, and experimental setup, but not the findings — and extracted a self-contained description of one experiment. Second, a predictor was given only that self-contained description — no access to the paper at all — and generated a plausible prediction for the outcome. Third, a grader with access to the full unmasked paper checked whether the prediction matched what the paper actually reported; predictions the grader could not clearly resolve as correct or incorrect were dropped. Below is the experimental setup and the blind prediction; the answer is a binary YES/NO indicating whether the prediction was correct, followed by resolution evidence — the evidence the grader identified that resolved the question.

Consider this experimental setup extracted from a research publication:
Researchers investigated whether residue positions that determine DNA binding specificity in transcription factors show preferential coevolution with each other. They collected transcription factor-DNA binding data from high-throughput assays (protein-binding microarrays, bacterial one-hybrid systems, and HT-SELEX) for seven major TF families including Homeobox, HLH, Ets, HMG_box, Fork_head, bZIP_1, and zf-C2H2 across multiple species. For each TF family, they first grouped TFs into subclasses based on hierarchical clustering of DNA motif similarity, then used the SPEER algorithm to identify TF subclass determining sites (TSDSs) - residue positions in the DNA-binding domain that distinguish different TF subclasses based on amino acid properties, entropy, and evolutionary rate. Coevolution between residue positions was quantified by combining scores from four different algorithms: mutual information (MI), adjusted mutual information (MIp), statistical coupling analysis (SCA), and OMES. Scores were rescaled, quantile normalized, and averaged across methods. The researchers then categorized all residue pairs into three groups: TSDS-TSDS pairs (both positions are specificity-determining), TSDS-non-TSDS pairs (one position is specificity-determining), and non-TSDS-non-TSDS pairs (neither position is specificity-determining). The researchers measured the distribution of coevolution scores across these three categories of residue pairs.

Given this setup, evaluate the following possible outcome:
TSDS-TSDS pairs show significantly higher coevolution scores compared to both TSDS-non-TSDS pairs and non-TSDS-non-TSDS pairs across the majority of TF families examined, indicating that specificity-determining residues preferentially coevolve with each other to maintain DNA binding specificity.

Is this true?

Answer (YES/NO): NO